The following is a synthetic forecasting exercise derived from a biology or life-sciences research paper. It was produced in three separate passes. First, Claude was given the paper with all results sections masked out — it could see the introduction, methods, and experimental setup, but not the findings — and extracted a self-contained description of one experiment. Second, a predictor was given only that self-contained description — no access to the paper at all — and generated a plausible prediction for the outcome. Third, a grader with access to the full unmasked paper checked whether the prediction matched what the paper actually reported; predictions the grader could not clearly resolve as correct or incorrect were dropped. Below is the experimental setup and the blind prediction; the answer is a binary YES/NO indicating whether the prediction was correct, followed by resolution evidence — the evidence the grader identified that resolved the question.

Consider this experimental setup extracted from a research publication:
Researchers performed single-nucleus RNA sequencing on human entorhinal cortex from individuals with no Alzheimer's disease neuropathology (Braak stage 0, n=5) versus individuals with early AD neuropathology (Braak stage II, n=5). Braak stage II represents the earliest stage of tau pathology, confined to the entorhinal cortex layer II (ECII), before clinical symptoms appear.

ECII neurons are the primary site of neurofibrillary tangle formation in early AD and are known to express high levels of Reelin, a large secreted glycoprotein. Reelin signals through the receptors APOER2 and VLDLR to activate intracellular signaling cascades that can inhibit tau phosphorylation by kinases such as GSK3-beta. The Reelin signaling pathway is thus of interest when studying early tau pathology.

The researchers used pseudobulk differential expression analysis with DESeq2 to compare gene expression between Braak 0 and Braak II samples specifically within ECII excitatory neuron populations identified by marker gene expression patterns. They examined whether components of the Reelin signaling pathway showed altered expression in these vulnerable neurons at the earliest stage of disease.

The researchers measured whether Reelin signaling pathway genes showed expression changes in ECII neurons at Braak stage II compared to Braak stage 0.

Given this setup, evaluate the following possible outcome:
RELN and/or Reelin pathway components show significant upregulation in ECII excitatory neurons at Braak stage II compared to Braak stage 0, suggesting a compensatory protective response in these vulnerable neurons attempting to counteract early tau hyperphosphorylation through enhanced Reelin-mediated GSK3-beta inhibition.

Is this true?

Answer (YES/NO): NO